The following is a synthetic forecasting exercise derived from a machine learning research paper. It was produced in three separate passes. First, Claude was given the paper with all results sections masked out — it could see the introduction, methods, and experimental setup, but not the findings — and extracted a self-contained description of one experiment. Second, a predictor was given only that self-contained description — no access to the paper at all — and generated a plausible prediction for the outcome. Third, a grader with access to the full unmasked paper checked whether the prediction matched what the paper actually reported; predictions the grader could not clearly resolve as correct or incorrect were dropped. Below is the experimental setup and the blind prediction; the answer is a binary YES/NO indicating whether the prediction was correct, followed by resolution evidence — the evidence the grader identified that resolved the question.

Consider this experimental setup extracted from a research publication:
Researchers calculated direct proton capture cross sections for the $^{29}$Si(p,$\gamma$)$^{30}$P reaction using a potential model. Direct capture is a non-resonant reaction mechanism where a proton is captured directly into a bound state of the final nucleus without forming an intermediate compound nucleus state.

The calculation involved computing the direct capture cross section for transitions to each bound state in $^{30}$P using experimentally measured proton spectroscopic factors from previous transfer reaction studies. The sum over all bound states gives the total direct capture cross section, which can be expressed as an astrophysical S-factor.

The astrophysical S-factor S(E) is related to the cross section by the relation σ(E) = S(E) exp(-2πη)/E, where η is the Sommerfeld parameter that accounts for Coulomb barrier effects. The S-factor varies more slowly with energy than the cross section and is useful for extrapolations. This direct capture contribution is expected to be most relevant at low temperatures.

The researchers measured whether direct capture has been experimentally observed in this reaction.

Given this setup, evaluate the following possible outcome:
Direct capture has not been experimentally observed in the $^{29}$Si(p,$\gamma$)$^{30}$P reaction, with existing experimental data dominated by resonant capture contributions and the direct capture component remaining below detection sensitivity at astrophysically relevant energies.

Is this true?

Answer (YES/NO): YES